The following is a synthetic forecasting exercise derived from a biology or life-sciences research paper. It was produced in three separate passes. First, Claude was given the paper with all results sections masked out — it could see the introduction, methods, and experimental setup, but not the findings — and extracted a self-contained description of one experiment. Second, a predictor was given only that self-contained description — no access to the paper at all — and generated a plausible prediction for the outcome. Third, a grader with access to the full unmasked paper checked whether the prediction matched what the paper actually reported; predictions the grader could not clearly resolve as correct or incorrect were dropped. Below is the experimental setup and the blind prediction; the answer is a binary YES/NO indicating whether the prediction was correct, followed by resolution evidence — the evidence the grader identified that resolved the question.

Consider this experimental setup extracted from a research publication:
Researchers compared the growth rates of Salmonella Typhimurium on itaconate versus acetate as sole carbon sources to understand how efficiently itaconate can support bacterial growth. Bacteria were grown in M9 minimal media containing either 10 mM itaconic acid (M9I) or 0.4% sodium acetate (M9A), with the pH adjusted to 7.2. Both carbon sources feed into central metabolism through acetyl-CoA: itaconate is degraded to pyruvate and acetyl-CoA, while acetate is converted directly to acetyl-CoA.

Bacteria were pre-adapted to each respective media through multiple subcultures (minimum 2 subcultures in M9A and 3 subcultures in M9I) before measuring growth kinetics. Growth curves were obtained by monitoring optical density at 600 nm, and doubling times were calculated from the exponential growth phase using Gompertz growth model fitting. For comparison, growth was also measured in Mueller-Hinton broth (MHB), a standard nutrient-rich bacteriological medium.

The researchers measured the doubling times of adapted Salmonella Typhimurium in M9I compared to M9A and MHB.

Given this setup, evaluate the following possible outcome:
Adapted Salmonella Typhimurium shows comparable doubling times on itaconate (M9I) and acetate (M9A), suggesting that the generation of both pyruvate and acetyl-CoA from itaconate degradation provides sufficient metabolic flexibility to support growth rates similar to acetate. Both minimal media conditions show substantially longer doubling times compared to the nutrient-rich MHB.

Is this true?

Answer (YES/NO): NO